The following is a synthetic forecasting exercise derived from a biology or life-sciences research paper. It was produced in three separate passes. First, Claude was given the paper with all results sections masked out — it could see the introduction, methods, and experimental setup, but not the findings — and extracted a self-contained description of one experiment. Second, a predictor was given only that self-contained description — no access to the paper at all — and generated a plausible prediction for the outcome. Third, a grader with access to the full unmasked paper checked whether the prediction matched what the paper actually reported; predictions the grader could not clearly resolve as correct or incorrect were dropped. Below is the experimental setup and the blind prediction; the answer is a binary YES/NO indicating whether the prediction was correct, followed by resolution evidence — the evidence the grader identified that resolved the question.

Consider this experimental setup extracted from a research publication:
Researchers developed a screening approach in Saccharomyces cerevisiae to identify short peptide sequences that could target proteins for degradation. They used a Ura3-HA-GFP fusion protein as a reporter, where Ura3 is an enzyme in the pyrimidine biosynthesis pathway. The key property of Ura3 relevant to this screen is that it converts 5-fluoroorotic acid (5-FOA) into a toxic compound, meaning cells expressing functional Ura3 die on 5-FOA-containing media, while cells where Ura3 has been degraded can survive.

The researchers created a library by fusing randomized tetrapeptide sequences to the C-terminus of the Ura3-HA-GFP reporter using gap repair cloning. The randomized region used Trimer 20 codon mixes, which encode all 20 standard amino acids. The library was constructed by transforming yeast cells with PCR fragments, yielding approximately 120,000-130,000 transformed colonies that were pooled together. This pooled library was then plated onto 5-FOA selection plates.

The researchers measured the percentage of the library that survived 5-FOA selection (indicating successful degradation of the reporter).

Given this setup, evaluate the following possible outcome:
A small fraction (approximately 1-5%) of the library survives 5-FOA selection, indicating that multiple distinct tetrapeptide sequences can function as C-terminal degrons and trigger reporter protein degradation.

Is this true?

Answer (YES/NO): NO